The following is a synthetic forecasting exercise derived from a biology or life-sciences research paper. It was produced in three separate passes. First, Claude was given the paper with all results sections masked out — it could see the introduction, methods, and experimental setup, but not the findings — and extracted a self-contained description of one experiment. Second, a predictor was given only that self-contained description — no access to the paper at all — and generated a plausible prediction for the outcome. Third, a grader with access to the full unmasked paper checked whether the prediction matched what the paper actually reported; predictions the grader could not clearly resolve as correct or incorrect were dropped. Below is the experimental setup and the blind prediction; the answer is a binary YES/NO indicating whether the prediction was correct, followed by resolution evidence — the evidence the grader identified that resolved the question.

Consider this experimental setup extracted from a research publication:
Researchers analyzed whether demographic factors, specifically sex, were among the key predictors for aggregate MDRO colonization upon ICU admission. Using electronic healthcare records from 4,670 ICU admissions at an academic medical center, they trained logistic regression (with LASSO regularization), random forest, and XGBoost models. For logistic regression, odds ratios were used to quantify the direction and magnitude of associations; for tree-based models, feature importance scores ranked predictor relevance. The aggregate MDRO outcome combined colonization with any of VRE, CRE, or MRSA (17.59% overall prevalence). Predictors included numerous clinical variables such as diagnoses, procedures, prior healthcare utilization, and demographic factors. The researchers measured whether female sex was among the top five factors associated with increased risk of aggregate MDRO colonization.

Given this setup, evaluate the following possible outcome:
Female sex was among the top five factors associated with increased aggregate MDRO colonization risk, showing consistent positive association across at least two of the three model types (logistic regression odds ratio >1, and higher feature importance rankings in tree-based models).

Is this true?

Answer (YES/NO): YES